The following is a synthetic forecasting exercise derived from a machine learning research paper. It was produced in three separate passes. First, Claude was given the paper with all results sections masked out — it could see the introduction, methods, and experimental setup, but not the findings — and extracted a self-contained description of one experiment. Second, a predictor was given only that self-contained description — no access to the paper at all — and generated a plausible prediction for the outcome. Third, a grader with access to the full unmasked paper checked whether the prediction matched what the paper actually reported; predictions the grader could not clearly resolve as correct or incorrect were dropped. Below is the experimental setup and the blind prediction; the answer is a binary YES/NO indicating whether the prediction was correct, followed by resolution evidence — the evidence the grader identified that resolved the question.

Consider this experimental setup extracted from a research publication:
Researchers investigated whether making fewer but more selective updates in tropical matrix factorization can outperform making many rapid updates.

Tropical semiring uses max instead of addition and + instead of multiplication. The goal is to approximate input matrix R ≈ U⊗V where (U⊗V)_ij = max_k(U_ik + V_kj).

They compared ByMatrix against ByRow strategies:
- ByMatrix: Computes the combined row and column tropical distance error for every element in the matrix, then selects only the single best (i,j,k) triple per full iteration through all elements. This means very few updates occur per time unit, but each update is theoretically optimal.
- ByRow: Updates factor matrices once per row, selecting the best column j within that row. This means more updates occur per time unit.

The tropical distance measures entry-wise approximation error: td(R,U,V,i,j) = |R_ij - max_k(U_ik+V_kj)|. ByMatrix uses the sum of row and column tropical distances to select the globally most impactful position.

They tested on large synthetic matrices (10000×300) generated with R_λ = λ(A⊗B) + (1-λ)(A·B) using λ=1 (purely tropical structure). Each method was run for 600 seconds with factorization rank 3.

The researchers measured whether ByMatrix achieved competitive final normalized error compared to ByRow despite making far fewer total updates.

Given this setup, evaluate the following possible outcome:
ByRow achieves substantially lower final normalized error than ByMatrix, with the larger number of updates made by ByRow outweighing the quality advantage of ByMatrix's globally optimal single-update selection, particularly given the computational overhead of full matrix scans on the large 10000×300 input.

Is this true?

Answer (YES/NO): NO